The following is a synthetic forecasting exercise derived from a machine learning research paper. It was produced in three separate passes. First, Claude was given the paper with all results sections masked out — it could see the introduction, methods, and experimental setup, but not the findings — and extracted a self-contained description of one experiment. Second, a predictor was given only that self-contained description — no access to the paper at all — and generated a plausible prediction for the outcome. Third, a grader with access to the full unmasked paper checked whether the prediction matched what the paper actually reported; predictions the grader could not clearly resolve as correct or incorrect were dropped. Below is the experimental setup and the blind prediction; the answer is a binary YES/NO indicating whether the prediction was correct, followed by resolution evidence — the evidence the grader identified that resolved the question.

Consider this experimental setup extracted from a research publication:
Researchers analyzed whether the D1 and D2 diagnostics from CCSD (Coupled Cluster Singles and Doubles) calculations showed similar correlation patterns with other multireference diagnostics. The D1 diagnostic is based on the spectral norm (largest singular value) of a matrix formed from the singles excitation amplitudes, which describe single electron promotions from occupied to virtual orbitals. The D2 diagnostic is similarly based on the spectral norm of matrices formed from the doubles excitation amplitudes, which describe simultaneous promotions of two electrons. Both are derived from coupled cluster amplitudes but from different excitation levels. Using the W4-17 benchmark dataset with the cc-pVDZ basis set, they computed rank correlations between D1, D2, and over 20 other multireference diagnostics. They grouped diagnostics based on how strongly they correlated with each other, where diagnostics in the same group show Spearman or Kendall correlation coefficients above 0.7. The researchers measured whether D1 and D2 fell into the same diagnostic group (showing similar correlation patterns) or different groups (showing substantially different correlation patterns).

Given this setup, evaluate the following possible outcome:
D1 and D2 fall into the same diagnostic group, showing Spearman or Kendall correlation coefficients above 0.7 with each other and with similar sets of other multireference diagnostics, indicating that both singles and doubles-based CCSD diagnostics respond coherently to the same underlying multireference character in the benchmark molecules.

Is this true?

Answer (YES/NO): NO